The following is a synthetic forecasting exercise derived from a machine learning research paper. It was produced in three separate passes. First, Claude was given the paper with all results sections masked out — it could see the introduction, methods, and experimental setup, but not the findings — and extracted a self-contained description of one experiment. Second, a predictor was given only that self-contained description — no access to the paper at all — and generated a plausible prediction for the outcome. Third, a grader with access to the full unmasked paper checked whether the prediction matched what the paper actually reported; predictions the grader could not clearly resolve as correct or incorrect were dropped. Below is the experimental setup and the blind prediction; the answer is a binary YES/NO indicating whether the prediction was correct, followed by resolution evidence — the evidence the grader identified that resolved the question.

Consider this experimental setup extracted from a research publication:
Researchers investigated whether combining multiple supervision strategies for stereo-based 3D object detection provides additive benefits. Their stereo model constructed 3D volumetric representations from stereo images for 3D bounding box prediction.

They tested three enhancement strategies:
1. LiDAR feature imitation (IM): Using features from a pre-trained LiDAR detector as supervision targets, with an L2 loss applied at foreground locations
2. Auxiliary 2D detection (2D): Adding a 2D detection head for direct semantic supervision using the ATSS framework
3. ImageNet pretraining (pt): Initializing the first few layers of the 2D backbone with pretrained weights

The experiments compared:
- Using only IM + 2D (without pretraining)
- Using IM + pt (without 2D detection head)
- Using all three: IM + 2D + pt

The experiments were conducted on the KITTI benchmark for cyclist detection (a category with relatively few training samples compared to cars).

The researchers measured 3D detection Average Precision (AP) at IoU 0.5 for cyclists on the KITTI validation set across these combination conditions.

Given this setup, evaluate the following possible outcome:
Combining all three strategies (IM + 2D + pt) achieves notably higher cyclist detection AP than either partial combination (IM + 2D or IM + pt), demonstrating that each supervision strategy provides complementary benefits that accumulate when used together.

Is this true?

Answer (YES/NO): NO